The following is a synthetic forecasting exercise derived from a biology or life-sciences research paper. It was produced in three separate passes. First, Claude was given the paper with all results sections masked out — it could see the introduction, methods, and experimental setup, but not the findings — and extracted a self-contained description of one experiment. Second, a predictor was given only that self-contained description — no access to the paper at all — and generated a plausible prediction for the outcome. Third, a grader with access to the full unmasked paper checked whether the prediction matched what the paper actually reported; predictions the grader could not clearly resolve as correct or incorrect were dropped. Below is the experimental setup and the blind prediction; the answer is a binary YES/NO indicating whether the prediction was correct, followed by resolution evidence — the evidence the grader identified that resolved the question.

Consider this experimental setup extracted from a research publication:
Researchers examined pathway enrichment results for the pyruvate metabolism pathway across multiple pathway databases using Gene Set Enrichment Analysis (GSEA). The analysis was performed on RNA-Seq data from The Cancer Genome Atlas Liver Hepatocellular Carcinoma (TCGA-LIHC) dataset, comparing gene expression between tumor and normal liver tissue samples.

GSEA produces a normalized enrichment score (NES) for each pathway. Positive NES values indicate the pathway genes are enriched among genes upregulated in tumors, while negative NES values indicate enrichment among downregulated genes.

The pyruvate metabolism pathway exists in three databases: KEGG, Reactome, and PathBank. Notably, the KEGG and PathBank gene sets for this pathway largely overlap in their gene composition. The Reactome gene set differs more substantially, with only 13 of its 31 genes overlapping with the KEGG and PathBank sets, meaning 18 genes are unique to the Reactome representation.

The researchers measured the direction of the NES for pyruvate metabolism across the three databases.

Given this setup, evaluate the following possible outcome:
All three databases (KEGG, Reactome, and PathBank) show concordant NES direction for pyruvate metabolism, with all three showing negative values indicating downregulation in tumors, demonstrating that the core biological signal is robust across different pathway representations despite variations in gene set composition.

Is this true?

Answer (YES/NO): NO